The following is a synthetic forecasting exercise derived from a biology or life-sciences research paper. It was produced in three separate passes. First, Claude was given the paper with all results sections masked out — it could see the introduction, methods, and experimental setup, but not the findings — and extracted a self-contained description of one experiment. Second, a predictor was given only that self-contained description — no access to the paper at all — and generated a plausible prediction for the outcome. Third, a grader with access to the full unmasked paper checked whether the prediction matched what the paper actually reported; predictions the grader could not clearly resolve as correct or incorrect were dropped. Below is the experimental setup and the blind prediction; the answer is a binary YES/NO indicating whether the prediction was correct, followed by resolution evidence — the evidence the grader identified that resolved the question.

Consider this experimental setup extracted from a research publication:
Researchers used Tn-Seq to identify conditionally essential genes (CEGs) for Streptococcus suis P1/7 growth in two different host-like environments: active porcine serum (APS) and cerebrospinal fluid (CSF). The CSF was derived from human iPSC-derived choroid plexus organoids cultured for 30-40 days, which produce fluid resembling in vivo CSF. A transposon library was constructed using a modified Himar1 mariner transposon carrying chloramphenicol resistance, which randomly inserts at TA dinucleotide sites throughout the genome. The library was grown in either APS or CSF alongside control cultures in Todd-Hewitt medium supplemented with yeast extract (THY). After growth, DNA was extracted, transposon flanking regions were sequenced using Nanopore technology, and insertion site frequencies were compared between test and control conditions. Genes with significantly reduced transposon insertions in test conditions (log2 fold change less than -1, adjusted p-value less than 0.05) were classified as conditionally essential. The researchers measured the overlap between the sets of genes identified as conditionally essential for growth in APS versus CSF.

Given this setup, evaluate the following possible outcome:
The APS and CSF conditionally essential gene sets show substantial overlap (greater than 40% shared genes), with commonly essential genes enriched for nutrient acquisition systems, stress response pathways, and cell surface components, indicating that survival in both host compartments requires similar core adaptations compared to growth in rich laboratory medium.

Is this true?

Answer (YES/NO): NO